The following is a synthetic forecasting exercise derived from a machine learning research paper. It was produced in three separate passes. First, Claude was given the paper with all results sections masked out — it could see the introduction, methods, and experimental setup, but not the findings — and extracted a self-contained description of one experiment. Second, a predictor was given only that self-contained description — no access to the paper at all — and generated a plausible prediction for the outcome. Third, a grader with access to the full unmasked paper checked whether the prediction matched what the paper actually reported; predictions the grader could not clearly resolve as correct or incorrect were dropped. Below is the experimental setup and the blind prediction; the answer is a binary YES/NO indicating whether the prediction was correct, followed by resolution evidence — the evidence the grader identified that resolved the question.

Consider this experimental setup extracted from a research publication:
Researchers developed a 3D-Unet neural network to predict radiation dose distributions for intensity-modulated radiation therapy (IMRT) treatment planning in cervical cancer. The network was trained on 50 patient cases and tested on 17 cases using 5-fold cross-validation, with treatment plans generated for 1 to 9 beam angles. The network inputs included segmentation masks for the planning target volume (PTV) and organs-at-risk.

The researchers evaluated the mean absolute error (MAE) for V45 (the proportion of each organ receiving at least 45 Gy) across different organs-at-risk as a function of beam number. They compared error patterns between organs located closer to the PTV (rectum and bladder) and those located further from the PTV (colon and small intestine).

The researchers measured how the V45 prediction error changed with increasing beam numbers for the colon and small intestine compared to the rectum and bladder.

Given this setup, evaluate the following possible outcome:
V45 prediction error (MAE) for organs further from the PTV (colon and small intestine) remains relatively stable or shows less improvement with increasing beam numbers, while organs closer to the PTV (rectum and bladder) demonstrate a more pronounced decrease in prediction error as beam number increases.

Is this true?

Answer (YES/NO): YES